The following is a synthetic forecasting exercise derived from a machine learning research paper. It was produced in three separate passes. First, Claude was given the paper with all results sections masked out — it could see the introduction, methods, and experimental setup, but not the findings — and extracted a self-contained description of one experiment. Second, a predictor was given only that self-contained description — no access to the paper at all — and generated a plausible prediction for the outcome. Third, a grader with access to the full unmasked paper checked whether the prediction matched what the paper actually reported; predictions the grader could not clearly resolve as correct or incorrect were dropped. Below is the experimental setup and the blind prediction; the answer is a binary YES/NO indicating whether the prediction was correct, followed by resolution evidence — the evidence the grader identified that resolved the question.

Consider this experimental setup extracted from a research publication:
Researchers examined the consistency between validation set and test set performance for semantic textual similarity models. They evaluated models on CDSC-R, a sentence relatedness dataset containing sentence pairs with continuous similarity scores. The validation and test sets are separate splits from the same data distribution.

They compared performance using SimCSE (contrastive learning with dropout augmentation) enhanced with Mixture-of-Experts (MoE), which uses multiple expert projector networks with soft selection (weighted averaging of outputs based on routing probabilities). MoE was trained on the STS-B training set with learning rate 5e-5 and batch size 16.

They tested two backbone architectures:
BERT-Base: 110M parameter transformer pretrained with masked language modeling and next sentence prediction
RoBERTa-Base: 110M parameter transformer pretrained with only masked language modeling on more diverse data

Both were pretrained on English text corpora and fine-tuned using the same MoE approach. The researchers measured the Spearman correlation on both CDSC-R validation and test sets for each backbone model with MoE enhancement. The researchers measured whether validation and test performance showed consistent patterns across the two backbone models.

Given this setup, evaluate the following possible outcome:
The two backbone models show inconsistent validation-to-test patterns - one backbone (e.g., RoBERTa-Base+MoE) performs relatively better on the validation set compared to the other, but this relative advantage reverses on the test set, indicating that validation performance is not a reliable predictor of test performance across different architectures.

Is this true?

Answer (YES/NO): YES